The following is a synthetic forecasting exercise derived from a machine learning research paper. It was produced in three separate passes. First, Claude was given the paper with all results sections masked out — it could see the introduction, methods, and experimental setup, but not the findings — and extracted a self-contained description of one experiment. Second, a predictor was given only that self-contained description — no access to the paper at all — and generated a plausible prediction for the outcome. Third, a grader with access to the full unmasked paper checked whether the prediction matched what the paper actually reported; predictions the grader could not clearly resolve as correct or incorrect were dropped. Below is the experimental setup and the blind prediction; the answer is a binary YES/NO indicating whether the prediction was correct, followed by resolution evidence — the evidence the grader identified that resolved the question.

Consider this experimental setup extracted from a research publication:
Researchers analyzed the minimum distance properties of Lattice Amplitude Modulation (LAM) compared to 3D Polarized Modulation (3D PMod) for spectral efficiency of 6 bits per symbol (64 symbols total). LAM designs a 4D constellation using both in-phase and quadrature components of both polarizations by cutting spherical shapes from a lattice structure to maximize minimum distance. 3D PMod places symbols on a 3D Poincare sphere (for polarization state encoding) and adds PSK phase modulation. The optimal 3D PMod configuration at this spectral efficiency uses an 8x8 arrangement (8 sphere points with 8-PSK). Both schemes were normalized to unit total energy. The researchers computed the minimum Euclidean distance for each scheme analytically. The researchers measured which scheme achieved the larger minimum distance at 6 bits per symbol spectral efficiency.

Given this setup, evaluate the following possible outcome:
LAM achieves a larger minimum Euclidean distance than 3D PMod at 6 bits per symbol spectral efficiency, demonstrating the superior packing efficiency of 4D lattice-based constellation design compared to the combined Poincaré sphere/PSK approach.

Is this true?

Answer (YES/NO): YES